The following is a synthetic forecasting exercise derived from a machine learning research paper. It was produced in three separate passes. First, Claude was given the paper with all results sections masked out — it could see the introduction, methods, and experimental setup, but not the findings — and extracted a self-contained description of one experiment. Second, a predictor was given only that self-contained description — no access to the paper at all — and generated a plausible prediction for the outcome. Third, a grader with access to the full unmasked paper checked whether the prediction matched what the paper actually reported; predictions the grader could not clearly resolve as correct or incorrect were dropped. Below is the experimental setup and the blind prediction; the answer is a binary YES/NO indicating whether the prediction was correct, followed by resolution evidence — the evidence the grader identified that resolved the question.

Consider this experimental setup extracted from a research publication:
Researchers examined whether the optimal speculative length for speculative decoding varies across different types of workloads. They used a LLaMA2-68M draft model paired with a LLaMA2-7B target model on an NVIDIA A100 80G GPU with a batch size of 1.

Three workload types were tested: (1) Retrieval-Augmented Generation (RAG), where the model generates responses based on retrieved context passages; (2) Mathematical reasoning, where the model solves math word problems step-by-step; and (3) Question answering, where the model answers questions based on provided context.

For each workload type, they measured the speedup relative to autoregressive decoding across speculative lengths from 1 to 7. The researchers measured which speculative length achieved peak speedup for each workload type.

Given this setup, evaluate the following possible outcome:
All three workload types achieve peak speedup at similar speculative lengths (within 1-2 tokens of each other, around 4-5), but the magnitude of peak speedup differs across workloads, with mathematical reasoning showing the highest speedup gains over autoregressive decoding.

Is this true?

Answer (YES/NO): NO